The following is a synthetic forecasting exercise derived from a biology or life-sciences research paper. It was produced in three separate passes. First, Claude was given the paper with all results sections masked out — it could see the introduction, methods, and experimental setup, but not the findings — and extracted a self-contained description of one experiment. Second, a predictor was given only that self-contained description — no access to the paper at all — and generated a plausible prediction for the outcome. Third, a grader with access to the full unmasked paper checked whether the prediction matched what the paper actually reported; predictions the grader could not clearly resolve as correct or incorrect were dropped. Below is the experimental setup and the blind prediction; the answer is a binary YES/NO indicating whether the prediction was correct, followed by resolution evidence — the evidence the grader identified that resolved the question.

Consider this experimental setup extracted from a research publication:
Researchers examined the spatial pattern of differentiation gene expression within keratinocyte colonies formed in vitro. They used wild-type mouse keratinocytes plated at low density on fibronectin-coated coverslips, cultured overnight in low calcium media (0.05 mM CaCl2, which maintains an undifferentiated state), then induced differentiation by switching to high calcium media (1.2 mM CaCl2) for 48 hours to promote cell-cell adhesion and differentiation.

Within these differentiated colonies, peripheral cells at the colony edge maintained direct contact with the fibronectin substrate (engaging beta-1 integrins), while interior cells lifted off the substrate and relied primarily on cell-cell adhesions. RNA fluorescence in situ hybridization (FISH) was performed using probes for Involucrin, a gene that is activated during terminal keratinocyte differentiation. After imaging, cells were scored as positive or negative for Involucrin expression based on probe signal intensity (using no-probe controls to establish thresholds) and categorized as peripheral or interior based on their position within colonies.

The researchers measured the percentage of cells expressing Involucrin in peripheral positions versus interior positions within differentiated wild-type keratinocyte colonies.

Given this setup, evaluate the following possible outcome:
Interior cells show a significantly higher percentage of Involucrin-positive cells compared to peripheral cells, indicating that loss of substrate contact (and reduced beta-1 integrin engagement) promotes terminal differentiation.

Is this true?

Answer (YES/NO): YES